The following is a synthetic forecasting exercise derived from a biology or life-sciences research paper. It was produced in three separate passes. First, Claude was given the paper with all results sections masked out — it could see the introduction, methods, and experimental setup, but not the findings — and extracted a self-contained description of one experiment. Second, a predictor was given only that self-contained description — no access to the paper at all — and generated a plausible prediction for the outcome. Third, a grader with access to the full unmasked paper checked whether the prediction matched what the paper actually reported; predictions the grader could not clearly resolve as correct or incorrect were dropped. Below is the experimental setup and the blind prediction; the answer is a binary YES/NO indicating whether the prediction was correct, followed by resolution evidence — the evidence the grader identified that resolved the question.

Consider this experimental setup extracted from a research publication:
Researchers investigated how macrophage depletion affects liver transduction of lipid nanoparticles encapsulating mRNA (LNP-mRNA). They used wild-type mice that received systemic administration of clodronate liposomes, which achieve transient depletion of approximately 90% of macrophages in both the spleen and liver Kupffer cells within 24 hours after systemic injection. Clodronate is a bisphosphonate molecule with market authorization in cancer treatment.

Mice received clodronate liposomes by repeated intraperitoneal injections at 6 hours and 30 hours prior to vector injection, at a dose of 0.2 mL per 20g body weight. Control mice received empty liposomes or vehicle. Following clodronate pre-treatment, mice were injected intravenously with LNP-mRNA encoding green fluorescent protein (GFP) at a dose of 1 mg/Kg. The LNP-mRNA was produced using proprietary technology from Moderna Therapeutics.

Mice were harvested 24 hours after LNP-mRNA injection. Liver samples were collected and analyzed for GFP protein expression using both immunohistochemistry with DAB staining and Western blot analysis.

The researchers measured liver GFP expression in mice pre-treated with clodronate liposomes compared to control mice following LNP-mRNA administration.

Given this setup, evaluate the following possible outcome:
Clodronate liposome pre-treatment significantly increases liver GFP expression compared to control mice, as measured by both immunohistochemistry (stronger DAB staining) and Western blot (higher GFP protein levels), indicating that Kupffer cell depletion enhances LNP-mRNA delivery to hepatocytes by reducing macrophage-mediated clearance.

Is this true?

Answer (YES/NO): NO